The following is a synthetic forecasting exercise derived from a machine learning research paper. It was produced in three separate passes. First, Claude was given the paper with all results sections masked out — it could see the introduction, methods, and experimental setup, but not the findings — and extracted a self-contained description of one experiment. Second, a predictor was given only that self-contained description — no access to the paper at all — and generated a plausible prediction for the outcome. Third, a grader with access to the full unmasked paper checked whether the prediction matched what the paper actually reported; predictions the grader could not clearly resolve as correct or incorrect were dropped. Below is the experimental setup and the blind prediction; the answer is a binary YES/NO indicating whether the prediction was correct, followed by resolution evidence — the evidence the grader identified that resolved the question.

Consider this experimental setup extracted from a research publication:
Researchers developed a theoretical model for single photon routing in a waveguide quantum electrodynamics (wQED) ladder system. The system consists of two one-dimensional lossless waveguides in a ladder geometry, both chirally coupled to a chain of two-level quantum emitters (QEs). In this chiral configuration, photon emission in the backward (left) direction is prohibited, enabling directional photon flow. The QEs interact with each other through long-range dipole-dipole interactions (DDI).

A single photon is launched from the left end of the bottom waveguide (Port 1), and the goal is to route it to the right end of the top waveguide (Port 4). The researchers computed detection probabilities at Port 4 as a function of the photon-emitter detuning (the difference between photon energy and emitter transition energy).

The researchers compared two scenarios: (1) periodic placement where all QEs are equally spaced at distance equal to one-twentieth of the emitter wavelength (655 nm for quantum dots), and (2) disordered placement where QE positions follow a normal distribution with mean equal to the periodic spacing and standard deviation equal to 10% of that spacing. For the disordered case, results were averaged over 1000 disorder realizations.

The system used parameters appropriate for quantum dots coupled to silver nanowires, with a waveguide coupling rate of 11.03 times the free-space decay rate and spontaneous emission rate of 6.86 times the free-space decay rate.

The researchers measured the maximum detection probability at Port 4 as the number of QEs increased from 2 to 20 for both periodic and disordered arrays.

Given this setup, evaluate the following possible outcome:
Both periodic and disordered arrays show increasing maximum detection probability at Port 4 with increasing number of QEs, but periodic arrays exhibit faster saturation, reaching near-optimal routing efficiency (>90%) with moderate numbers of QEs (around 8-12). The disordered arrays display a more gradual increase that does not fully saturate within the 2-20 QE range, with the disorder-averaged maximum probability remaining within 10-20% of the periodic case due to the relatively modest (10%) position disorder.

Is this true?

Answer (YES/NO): NO